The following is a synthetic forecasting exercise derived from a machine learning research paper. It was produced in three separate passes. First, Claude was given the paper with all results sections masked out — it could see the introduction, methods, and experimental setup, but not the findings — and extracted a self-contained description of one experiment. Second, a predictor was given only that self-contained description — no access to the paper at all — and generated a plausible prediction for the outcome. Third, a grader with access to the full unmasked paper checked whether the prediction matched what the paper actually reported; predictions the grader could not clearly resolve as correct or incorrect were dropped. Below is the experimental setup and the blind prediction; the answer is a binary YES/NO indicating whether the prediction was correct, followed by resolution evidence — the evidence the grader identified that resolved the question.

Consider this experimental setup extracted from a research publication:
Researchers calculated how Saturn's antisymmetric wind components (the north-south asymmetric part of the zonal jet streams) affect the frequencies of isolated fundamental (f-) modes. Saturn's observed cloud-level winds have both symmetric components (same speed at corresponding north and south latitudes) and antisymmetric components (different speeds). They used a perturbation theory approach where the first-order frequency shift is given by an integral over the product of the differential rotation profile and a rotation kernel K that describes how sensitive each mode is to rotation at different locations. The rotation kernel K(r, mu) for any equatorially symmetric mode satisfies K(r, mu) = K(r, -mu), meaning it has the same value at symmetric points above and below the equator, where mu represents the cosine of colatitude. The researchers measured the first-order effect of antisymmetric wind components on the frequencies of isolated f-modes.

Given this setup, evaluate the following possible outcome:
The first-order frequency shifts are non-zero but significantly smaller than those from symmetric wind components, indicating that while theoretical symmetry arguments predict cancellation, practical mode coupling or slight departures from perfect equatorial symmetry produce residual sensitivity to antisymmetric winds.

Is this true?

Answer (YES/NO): NO